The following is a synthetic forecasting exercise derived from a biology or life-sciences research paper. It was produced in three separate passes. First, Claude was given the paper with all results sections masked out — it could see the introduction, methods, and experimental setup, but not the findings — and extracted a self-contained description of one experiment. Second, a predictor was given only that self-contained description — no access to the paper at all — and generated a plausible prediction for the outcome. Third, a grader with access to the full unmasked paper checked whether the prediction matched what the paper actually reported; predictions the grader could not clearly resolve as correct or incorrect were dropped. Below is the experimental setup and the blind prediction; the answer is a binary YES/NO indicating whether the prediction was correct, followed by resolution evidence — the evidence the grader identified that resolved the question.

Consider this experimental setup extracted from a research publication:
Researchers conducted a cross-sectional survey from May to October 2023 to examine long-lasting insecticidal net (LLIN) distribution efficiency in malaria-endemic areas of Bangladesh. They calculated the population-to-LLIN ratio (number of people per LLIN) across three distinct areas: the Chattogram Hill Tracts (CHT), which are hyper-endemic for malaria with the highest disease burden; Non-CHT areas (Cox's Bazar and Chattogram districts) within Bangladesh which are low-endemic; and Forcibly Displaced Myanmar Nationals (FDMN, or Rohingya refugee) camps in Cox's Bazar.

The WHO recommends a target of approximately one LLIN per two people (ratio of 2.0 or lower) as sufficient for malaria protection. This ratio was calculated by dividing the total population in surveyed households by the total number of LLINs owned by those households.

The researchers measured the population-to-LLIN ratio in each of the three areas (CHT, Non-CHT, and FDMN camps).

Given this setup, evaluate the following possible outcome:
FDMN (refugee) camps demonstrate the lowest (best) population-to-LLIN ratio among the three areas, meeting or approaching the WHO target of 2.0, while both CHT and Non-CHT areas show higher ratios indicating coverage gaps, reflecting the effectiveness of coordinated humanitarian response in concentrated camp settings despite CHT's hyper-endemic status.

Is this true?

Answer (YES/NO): NO